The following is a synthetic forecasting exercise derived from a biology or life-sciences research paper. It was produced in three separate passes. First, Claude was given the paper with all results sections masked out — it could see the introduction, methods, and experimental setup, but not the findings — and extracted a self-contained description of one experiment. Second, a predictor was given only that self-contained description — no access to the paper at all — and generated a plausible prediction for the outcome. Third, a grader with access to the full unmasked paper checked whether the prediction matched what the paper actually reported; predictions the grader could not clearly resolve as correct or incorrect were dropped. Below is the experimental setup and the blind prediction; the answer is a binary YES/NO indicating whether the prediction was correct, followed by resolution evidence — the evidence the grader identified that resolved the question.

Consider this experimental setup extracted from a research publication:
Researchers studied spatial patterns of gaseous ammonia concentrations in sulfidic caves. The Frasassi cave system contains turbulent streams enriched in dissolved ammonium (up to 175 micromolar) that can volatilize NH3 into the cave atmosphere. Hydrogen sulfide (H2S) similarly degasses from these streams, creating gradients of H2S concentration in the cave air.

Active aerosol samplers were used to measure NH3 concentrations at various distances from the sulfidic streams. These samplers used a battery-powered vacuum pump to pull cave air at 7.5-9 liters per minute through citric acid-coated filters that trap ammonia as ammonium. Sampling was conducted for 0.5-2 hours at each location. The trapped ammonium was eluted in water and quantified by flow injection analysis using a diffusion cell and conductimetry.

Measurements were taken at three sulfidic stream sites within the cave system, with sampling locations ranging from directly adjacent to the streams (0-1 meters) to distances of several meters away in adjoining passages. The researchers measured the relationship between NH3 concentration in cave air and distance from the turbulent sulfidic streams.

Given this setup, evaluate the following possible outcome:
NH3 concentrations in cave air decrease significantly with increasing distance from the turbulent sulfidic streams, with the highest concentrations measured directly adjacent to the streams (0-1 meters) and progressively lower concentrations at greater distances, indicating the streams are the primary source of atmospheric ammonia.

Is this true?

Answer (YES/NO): NO